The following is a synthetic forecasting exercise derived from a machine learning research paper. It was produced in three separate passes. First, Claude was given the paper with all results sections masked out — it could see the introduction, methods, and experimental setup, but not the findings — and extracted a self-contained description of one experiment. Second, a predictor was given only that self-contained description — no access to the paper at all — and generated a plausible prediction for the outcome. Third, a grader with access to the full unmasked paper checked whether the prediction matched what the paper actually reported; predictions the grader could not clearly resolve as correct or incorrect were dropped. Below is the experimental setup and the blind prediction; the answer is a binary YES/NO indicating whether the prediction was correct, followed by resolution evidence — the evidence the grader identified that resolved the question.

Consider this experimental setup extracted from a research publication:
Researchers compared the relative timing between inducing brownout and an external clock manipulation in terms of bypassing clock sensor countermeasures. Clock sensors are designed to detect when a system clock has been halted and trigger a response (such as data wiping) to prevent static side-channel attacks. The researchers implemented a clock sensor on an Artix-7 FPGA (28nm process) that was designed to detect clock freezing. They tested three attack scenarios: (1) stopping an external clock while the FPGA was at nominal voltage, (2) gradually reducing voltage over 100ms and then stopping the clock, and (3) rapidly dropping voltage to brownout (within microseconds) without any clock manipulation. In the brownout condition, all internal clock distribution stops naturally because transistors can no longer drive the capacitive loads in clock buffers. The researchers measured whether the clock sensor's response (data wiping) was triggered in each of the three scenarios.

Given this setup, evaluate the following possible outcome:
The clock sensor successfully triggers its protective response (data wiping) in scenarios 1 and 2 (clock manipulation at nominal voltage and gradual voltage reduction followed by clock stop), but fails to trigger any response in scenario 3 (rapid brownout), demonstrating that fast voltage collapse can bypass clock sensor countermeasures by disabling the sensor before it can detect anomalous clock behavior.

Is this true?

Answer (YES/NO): NO